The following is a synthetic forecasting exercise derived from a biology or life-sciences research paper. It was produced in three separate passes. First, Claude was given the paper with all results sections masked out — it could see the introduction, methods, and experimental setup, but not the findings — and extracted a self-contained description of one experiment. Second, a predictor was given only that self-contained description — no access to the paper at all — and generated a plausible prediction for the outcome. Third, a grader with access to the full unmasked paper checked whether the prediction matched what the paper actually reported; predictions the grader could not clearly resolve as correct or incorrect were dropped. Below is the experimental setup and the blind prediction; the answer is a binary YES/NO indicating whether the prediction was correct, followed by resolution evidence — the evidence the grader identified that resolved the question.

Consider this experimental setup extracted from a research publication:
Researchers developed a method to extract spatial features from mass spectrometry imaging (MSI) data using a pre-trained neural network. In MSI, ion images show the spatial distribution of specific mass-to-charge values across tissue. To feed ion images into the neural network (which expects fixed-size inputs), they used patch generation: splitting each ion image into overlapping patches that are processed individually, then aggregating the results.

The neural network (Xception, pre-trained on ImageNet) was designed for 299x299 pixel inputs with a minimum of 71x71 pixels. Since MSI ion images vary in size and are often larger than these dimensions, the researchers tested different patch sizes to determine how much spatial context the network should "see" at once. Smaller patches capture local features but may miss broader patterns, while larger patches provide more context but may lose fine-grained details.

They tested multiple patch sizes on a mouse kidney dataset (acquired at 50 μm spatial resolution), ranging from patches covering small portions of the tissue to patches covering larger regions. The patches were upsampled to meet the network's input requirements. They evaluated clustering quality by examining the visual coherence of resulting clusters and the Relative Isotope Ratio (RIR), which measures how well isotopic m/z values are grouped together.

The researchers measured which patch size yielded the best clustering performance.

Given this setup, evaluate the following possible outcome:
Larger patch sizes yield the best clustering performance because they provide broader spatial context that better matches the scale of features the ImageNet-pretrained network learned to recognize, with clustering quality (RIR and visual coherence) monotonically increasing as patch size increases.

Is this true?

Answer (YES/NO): NO